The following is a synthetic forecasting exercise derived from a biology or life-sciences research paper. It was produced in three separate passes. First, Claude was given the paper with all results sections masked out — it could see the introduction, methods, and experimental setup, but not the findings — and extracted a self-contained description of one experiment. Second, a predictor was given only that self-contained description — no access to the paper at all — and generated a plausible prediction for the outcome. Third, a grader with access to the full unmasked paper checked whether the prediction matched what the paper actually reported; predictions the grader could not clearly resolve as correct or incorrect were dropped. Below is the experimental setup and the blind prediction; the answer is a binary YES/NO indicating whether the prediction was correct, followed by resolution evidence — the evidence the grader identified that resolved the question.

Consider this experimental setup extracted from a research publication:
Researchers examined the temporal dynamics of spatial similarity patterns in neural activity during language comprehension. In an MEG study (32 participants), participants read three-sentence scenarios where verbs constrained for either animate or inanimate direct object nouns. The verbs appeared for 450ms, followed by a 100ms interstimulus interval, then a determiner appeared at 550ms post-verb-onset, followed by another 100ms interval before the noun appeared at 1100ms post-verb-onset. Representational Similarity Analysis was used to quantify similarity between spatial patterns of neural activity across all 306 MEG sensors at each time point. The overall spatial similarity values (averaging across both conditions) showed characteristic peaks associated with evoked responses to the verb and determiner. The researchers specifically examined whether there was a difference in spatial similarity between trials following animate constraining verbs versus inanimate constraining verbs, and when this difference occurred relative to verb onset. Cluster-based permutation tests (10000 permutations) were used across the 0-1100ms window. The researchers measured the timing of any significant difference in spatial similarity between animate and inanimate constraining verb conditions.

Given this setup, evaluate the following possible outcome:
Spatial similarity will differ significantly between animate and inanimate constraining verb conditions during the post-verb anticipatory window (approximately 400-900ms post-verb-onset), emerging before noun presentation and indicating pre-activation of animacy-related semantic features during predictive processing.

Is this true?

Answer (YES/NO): YES